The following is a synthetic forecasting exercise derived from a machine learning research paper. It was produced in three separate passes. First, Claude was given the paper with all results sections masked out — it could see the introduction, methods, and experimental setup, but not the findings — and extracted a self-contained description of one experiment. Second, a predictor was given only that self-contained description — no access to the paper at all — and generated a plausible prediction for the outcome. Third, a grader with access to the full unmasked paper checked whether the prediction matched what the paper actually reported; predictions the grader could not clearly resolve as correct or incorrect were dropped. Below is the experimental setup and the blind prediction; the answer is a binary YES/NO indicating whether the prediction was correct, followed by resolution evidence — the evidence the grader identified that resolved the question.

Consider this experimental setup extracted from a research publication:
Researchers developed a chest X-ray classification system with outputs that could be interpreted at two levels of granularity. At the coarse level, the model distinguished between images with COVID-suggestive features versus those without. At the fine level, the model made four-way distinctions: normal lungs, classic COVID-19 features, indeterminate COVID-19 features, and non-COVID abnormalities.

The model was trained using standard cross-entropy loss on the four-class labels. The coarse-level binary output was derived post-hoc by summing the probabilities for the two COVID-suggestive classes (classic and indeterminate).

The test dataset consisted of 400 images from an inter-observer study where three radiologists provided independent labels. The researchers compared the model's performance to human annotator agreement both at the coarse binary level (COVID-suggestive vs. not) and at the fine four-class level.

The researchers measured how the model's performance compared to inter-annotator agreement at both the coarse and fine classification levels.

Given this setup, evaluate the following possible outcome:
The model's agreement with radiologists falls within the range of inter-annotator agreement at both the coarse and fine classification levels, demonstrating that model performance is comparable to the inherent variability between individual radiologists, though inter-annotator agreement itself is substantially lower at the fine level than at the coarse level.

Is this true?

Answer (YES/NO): NO